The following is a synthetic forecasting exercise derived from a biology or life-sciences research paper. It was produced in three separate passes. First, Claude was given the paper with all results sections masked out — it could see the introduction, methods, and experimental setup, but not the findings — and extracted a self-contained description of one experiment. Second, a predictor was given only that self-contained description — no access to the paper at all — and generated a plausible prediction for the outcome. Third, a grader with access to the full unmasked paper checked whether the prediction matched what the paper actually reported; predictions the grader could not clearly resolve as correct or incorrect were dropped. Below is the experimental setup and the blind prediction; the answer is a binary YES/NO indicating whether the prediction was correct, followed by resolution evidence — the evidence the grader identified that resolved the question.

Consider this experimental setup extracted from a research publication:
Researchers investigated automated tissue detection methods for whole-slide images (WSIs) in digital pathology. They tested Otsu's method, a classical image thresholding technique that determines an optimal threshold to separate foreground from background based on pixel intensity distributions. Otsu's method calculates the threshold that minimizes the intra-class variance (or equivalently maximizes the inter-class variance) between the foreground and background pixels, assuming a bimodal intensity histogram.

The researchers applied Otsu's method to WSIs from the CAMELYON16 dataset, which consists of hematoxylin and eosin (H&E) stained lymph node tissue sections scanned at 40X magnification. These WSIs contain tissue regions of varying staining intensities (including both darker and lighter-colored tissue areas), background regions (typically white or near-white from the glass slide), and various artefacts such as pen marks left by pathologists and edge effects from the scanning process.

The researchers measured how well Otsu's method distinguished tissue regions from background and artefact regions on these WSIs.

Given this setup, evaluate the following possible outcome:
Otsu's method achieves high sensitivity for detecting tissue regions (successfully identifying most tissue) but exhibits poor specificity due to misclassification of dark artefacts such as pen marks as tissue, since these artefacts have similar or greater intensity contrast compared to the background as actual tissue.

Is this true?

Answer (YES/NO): NO